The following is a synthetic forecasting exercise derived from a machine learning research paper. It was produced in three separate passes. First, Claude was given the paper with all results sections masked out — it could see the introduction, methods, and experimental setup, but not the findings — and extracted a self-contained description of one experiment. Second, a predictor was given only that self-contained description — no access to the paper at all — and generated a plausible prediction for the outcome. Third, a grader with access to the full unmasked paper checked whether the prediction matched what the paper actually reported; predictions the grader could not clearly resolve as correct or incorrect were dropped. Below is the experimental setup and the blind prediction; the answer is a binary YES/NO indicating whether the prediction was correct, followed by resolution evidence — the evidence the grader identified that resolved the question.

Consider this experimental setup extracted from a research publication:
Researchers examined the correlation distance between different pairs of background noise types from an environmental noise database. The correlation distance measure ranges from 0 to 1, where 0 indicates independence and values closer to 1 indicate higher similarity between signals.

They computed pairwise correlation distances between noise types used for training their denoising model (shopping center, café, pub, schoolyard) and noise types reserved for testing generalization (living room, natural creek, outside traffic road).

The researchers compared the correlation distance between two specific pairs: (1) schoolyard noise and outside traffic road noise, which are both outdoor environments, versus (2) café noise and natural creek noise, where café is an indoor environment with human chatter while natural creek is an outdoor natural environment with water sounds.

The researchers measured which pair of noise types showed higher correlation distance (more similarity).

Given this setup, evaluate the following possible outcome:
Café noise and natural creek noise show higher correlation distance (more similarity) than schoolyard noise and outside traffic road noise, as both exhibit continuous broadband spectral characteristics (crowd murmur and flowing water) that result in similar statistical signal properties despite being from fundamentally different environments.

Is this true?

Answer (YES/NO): NO